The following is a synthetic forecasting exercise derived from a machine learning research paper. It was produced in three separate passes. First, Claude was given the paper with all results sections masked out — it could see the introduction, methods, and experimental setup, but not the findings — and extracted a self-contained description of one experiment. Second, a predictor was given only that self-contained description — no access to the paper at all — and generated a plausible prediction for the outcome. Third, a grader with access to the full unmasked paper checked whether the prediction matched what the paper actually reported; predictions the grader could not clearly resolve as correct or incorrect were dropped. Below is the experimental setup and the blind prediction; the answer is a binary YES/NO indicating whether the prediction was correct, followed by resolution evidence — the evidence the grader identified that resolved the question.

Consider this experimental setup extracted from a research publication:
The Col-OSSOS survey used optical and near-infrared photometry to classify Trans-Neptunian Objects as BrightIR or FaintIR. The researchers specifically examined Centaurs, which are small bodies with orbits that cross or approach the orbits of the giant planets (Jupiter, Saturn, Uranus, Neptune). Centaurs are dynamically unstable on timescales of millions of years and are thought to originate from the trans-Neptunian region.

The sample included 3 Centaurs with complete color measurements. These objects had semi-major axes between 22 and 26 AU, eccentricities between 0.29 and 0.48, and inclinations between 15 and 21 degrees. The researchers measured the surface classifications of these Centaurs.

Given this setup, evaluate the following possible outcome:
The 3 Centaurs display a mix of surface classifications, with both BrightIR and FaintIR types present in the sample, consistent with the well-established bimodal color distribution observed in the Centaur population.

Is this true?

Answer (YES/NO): NO